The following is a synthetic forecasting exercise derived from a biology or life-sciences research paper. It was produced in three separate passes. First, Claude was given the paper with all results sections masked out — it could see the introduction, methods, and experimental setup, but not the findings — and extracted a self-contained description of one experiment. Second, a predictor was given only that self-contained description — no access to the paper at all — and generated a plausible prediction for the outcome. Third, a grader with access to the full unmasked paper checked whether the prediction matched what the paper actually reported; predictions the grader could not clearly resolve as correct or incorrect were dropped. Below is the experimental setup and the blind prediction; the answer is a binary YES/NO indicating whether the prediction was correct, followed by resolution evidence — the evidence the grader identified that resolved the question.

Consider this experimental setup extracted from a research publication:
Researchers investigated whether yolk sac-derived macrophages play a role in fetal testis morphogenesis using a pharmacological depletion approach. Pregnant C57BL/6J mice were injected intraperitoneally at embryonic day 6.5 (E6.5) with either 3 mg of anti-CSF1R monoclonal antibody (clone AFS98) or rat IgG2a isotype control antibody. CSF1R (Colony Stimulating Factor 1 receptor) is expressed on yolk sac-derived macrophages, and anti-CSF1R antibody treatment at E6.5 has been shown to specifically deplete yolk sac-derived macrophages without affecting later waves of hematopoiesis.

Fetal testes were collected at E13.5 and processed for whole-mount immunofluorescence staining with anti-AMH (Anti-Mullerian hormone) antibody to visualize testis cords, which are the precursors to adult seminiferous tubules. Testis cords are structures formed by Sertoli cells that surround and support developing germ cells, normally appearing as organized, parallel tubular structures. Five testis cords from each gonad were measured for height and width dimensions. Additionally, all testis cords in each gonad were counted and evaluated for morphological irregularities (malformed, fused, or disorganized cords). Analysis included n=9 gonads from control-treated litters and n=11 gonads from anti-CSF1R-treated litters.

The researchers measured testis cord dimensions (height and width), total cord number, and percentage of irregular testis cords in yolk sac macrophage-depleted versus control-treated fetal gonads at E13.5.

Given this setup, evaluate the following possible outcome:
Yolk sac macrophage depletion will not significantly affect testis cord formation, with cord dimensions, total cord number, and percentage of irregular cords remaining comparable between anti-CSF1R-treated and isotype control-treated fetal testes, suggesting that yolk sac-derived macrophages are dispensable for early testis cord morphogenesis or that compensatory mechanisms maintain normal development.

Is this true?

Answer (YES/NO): NO